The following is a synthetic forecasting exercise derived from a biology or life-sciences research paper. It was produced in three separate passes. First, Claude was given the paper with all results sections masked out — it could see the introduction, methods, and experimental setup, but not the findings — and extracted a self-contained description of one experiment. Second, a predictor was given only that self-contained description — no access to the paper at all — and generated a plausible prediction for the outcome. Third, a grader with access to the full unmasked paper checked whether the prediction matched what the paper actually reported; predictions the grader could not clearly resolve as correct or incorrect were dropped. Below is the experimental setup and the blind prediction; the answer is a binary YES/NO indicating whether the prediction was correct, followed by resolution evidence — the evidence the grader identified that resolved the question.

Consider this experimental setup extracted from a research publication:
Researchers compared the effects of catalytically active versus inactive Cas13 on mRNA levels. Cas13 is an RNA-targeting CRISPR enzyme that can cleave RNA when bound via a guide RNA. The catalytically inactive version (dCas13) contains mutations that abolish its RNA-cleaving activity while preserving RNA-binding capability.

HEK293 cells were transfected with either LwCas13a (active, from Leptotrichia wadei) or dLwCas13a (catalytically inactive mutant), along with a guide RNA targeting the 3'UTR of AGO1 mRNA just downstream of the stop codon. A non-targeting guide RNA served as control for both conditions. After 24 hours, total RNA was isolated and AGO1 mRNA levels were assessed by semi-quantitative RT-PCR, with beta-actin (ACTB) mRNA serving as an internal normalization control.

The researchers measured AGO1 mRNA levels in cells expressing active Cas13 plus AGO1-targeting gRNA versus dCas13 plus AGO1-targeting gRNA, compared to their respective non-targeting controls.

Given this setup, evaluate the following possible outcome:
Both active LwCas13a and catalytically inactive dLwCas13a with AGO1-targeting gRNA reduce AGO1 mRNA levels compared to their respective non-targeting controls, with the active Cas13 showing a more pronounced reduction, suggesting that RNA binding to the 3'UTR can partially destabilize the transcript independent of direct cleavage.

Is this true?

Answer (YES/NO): NO